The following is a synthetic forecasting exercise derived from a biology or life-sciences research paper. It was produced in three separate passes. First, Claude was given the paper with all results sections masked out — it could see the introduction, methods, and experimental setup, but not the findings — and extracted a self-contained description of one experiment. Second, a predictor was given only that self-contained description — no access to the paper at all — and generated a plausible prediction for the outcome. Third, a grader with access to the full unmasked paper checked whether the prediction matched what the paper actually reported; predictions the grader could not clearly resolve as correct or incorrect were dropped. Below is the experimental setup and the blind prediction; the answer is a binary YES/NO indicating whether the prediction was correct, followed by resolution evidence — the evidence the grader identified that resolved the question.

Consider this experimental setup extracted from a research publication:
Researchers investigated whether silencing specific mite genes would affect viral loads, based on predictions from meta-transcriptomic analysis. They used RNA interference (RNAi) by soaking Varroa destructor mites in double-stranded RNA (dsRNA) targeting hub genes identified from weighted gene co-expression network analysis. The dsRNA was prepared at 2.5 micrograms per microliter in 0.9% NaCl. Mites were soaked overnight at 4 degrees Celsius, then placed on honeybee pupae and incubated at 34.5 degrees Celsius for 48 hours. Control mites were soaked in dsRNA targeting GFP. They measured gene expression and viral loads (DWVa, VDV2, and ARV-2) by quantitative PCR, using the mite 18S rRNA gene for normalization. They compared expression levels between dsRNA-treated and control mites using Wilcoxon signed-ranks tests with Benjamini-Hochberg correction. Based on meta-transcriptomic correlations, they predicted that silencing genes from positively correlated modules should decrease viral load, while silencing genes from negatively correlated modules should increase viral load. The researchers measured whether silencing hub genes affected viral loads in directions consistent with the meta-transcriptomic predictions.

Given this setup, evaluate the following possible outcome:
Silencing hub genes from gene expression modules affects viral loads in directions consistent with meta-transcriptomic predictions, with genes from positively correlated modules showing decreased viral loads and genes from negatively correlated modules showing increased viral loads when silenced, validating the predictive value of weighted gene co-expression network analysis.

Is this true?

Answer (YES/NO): NO